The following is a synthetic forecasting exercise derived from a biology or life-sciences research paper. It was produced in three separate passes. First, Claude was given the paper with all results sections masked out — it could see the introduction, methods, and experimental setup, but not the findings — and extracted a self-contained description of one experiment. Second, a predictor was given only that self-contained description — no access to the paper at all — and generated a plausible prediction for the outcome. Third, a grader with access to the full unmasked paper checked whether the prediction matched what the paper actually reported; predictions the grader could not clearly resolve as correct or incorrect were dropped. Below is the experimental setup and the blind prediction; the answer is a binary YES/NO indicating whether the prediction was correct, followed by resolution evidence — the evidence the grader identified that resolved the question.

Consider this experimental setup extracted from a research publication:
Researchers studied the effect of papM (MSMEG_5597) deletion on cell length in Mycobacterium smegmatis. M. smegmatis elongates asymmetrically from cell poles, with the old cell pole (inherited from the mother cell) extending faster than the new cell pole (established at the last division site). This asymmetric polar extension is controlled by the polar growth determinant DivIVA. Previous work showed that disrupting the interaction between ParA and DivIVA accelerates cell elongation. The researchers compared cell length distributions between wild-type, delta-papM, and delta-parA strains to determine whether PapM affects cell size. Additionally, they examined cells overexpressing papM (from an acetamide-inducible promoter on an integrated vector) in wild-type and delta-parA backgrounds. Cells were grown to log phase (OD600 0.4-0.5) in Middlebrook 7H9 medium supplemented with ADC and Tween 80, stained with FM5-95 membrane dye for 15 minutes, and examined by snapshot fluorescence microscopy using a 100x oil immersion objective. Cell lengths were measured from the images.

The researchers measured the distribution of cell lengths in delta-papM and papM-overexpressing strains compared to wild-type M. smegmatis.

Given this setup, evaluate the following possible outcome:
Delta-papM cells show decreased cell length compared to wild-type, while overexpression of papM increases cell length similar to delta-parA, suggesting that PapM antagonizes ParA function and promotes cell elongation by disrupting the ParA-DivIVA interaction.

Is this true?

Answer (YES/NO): NO